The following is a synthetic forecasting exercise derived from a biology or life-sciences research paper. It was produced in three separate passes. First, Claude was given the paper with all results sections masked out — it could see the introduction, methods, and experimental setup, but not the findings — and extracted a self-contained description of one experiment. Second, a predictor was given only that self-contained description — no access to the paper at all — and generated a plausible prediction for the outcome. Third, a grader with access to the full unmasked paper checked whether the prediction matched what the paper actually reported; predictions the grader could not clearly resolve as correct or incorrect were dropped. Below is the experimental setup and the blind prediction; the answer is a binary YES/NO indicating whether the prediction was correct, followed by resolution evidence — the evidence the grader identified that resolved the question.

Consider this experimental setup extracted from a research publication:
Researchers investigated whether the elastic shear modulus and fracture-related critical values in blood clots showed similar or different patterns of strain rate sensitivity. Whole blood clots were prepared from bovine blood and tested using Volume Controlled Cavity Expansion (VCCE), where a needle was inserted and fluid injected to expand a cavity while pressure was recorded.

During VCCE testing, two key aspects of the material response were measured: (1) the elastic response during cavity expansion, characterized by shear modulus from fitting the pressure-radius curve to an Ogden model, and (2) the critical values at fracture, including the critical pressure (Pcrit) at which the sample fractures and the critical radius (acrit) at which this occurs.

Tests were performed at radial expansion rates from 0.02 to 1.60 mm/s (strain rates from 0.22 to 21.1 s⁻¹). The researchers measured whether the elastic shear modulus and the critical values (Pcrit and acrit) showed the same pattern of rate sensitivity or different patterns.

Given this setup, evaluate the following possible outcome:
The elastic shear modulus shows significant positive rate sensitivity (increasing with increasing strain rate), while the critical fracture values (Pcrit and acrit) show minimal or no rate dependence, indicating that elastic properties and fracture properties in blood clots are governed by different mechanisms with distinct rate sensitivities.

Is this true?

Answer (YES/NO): NO